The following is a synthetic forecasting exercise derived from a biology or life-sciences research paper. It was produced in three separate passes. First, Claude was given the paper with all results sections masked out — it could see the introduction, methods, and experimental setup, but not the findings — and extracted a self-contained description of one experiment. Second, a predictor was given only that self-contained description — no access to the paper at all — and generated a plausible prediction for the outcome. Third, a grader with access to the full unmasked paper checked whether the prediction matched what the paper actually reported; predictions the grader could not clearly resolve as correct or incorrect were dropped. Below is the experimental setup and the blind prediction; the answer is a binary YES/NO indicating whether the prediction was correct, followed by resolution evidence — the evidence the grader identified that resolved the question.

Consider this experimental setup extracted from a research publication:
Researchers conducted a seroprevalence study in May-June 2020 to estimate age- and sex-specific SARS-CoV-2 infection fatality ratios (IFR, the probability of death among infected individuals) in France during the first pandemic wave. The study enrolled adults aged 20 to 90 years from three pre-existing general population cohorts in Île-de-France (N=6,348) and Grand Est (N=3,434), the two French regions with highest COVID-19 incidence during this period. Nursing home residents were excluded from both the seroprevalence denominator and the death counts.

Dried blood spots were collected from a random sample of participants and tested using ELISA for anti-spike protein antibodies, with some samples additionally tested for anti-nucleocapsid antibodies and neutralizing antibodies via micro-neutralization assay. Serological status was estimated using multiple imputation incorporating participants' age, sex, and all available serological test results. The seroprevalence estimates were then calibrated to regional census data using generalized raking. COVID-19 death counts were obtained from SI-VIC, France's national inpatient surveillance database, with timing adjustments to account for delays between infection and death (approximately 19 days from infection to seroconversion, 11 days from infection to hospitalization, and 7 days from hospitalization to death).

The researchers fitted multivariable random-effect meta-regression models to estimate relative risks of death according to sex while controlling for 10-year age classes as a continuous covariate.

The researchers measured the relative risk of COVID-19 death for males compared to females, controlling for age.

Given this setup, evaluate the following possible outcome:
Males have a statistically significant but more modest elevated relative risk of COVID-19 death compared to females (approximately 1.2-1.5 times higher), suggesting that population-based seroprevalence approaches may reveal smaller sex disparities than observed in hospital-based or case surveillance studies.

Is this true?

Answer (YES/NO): NO